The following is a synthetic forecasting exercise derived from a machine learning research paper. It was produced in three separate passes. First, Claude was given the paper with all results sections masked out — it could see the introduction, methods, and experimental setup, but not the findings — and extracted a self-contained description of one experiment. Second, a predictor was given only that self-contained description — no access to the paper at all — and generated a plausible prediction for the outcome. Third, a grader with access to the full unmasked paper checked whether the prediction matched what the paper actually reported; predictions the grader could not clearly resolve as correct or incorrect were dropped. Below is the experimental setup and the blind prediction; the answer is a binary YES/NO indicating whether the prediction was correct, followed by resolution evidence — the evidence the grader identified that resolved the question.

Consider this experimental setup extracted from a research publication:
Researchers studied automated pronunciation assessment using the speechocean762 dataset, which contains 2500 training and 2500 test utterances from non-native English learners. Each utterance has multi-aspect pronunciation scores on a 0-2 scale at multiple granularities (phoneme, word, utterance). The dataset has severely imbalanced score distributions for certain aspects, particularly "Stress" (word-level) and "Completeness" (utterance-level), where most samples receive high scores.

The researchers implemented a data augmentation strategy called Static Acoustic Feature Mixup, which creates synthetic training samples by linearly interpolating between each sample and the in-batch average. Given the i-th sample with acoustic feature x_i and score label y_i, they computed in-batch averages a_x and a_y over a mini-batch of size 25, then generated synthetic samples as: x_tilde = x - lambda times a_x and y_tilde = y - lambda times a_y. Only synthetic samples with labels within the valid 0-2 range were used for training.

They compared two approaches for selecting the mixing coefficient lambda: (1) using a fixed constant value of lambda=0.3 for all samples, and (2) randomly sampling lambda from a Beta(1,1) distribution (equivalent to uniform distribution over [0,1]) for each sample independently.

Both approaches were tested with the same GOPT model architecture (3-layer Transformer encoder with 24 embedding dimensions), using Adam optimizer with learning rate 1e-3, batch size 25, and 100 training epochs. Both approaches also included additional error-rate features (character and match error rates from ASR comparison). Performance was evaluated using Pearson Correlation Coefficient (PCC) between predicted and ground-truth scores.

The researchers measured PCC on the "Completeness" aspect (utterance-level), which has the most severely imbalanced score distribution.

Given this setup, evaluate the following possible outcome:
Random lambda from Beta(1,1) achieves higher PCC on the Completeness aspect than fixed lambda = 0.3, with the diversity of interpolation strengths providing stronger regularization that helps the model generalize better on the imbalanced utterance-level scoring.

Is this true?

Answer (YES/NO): YES